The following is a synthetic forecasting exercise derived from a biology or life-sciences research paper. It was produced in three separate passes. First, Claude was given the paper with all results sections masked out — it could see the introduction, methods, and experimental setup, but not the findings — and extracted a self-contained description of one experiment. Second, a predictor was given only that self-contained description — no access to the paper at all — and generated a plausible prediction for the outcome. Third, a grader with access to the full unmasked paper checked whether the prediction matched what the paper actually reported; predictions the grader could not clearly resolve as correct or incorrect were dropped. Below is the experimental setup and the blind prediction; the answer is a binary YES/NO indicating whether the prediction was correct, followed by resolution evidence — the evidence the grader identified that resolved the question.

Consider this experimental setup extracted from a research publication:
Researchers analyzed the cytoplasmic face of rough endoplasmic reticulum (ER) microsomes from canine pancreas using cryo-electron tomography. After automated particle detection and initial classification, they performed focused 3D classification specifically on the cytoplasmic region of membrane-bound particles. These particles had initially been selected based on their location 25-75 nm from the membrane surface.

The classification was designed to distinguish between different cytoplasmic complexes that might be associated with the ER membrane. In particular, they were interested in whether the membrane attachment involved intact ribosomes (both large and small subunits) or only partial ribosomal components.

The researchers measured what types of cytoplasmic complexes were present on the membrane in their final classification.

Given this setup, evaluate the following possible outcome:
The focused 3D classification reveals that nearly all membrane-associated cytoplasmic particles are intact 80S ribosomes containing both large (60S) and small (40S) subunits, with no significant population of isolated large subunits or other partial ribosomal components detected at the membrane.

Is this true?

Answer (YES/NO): NO